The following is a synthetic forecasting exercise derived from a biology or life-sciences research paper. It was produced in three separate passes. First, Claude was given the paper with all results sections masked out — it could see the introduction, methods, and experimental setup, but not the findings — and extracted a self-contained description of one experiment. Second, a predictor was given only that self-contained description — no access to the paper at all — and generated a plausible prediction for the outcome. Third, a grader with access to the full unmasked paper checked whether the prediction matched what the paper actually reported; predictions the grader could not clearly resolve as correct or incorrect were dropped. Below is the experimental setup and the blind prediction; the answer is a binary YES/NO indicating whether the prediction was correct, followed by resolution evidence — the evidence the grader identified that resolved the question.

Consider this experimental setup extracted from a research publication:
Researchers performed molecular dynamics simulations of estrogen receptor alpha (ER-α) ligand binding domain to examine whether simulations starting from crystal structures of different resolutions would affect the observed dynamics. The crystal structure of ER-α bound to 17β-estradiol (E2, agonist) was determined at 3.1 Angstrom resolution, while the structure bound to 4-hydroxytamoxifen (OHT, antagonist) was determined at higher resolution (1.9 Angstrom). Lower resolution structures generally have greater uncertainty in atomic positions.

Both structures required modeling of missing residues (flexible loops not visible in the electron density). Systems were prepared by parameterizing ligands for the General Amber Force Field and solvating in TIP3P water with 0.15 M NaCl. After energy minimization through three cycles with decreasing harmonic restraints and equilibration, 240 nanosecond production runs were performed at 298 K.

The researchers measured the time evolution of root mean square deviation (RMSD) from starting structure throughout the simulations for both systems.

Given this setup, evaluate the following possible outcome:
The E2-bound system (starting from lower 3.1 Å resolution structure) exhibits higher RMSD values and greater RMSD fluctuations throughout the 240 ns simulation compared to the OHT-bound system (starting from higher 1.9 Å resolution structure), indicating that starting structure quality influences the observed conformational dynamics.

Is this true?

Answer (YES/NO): NO